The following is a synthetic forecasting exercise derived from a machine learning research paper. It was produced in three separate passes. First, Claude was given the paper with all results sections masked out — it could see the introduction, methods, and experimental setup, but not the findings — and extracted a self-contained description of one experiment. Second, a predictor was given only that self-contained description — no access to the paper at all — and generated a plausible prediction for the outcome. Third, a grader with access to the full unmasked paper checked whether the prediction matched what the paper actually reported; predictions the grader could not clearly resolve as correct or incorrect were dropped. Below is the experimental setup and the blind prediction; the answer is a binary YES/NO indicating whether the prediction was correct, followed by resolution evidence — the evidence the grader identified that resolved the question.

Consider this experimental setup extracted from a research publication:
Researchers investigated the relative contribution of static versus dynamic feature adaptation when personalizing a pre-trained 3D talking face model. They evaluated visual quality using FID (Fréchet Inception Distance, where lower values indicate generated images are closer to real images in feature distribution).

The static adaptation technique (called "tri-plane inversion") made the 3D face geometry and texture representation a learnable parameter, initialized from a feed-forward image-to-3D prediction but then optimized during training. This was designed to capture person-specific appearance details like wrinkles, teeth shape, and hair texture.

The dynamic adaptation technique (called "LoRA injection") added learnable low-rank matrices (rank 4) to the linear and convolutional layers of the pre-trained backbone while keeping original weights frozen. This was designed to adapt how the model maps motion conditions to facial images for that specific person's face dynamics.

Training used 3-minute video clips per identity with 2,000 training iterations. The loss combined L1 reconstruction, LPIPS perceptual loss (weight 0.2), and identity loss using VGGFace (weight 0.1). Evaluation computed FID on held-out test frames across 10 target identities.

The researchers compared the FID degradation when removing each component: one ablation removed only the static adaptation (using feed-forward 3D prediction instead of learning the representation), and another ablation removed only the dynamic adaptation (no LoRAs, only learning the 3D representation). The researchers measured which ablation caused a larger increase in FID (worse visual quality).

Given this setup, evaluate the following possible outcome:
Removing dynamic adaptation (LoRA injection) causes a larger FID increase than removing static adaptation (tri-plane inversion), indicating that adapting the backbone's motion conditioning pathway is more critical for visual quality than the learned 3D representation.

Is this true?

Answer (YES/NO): YES